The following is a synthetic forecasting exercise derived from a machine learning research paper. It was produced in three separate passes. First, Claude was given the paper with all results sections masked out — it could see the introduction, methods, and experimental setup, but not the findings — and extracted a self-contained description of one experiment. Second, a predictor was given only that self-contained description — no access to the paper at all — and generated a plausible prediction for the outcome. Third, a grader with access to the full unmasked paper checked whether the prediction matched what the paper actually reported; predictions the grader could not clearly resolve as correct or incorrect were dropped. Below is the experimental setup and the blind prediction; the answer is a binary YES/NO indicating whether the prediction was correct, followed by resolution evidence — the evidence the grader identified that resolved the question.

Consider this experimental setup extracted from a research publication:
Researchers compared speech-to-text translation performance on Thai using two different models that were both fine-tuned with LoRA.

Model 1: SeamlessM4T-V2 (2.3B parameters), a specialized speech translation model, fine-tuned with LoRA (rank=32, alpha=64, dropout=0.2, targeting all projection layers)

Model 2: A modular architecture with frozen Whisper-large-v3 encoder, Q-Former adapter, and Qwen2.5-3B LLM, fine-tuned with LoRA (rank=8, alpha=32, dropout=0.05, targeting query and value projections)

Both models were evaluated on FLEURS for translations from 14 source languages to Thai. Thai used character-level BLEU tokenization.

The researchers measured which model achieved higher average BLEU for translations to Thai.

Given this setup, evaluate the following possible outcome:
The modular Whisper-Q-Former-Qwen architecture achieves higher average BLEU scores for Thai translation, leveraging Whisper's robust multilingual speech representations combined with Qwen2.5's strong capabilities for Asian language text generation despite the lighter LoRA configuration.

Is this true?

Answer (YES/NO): YES